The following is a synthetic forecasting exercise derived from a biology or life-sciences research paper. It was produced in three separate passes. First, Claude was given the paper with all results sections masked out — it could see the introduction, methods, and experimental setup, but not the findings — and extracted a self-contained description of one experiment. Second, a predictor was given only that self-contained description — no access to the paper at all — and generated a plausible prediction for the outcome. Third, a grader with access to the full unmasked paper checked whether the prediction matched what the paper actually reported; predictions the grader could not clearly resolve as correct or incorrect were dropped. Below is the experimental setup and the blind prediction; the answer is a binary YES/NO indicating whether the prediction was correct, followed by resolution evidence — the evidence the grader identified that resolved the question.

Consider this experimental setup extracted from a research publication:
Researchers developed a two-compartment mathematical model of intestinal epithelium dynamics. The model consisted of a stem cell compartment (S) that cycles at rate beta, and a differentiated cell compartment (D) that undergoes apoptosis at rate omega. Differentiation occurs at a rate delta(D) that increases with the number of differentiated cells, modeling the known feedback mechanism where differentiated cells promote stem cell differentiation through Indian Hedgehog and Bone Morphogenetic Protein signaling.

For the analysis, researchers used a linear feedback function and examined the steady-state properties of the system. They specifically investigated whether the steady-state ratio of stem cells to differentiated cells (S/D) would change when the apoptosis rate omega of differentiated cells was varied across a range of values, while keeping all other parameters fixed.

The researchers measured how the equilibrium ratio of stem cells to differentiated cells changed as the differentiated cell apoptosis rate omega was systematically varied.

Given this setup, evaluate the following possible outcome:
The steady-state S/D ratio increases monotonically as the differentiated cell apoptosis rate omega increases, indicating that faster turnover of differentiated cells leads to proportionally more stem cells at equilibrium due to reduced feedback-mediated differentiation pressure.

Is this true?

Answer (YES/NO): NO